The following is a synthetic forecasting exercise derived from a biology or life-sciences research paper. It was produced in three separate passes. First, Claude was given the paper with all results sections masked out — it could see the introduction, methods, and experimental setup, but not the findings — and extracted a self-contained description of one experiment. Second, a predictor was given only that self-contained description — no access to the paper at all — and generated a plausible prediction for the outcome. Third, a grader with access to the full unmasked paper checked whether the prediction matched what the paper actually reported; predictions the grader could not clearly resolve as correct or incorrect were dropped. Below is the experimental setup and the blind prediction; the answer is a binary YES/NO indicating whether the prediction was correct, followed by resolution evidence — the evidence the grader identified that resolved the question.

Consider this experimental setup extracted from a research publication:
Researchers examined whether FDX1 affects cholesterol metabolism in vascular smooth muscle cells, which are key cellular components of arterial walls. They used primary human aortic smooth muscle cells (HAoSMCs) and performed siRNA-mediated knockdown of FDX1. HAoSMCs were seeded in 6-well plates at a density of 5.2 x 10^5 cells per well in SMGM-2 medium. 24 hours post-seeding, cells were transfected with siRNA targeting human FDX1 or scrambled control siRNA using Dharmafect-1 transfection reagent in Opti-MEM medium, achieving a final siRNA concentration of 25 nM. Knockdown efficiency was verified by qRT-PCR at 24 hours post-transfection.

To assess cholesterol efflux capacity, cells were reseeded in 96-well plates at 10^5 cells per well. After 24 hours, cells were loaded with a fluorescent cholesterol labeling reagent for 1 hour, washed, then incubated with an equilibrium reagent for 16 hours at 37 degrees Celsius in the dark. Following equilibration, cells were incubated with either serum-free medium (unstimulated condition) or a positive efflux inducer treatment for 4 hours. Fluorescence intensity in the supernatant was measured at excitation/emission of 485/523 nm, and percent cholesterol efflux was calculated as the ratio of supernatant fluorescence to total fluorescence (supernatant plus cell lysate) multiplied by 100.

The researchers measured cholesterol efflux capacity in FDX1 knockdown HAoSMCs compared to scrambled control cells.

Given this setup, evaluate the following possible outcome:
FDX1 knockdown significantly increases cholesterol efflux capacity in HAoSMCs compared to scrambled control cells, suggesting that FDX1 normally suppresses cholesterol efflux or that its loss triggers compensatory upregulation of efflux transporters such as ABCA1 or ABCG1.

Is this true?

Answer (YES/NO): NO